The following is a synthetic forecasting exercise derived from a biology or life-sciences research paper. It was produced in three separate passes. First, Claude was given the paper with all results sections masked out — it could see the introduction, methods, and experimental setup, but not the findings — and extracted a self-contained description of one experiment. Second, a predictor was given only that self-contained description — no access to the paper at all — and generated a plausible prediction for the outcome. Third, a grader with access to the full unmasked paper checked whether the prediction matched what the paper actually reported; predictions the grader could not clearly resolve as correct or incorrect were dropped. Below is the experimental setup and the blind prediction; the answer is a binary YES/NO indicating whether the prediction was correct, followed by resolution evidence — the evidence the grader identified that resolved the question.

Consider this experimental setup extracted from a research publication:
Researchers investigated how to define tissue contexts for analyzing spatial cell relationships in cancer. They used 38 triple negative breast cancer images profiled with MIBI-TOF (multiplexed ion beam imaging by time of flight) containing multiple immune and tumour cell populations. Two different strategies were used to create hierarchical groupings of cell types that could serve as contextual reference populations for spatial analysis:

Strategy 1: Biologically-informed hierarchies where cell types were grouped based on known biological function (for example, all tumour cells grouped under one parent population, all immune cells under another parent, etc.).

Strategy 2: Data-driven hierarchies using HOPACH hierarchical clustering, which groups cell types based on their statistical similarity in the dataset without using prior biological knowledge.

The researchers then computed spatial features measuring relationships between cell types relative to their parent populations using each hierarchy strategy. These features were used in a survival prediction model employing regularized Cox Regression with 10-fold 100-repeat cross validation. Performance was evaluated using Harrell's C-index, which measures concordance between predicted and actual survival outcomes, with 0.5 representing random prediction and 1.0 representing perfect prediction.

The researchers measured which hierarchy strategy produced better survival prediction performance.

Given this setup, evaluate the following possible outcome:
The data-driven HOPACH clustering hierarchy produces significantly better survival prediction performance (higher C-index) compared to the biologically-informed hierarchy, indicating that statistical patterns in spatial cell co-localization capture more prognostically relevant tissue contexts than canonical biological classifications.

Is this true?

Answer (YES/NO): NO